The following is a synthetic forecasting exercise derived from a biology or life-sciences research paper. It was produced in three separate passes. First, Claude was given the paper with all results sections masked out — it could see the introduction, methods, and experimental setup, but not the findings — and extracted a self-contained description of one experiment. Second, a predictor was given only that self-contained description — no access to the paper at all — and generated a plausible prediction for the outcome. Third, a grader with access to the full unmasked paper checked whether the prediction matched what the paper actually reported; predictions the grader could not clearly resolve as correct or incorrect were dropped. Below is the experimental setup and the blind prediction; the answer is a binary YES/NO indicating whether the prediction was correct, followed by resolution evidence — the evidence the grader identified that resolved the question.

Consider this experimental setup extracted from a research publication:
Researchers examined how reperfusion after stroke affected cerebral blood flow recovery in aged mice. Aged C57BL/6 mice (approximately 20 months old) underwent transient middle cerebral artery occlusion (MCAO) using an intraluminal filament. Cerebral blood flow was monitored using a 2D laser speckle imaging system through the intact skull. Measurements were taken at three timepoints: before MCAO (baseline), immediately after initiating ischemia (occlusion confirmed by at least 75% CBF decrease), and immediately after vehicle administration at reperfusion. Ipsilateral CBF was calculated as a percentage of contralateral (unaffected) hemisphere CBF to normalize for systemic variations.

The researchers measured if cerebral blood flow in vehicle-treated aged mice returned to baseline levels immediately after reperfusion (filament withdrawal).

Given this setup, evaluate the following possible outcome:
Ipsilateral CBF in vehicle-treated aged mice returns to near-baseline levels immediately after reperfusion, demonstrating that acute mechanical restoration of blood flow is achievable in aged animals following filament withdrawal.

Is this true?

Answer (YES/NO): NO